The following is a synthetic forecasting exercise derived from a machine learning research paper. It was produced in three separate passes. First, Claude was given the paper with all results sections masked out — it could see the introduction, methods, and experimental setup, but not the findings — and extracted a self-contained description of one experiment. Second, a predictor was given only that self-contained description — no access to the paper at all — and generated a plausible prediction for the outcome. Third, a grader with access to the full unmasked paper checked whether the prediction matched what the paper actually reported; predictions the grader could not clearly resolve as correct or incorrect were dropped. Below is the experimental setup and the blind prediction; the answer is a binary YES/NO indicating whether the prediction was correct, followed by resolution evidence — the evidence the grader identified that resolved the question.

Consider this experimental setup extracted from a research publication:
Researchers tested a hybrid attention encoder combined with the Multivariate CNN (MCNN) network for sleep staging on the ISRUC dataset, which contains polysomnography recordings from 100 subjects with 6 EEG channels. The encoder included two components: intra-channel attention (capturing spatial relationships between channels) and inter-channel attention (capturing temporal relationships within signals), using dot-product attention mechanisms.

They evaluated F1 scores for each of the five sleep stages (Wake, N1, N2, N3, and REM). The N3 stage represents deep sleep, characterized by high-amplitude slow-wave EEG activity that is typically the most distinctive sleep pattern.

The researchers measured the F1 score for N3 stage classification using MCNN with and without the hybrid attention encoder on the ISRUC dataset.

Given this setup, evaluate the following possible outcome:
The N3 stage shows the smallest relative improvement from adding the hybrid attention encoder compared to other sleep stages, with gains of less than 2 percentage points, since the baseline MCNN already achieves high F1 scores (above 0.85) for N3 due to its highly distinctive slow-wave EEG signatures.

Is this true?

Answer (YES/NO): NO